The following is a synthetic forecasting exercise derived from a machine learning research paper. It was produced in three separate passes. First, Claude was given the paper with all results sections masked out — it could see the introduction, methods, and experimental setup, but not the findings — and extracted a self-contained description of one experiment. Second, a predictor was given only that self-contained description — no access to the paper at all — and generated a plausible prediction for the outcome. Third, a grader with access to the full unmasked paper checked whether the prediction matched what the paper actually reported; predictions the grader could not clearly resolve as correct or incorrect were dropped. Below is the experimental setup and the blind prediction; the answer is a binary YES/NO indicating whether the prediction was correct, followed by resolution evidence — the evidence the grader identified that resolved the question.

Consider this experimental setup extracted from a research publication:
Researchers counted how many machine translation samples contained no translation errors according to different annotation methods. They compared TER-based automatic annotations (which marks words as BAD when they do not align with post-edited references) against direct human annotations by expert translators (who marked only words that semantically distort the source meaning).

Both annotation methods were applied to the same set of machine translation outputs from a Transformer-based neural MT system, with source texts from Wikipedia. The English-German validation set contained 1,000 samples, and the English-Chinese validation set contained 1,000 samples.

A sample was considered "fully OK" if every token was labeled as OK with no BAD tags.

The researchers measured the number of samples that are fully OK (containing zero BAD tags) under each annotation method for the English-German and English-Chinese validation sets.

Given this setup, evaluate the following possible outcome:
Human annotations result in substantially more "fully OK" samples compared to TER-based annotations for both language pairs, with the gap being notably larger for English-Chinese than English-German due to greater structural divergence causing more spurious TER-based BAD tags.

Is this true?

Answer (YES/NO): YES